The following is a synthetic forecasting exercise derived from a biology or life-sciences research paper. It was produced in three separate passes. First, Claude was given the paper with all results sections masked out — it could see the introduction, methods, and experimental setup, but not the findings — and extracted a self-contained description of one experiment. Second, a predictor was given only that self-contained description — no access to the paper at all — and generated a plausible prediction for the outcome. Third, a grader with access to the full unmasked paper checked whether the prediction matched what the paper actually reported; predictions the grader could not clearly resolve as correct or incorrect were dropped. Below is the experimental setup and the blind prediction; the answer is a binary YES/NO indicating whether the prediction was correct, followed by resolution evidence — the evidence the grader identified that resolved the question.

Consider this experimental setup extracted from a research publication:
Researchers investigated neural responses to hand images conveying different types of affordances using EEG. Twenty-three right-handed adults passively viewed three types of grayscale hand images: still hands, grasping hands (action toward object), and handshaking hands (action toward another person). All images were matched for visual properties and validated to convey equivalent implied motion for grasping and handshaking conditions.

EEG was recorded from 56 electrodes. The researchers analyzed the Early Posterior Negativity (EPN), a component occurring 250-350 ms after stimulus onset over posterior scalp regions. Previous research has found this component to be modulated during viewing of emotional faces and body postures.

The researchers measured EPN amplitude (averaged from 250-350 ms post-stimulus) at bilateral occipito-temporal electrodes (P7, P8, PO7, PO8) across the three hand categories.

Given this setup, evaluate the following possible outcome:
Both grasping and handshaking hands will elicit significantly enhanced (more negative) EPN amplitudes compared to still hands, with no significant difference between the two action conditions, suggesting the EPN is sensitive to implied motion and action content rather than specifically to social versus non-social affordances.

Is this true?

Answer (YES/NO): NO